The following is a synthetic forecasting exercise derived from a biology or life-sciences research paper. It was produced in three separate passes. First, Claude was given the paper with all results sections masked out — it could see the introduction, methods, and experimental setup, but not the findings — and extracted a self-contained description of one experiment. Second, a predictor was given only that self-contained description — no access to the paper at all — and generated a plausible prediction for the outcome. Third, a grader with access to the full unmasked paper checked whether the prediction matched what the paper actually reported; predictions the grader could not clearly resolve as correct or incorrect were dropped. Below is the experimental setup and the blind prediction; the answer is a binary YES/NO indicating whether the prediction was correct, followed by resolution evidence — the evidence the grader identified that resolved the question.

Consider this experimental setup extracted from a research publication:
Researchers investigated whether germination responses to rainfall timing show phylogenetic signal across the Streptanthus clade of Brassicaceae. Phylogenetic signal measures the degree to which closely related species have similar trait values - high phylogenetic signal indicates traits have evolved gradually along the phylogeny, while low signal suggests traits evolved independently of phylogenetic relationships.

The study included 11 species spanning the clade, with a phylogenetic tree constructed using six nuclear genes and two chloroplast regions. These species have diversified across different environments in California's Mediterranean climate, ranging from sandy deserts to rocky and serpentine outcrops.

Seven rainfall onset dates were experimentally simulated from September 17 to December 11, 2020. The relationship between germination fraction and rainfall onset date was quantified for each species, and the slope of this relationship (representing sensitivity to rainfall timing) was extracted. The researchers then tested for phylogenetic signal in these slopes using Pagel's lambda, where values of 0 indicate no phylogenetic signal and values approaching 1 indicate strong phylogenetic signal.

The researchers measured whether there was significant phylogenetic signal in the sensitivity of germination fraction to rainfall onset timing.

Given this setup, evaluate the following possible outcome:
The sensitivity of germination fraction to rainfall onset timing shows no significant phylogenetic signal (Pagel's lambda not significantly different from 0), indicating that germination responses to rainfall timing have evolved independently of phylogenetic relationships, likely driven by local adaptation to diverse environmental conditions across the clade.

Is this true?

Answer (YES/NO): NO